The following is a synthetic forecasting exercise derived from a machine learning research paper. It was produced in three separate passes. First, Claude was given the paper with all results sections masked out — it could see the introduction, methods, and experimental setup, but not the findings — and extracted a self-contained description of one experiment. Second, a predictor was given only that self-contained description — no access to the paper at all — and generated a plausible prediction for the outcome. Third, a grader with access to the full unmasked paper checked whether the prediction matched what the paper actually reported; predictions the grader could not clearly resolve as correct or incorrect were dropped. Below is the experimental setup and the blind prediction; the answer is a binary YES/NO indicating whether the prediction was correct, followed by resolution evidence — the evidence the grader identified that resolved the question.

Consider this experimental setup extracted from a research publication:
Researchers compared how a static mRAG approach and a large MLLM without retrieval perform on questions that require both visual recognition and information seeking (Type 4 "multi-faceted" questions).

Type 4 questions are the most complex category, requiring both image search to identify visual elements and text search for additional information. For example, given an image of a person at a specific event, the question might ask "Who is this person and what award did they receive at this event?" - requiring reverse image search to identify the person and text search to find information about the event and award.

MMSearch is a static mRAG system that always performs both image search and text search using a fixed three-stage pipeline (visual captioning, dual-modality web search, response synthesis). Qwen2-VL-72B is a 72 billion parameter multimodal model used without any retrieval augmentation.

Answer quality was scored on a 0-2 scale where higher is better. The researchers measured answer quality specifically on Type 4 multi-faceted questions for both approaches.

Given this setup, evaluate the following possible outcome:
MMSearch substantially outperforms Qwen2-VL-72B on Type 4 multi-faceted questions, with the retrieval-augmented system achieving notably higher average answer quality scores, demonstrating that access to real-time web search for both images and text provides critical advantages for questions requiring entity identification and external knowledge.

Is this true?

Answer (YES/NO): NO